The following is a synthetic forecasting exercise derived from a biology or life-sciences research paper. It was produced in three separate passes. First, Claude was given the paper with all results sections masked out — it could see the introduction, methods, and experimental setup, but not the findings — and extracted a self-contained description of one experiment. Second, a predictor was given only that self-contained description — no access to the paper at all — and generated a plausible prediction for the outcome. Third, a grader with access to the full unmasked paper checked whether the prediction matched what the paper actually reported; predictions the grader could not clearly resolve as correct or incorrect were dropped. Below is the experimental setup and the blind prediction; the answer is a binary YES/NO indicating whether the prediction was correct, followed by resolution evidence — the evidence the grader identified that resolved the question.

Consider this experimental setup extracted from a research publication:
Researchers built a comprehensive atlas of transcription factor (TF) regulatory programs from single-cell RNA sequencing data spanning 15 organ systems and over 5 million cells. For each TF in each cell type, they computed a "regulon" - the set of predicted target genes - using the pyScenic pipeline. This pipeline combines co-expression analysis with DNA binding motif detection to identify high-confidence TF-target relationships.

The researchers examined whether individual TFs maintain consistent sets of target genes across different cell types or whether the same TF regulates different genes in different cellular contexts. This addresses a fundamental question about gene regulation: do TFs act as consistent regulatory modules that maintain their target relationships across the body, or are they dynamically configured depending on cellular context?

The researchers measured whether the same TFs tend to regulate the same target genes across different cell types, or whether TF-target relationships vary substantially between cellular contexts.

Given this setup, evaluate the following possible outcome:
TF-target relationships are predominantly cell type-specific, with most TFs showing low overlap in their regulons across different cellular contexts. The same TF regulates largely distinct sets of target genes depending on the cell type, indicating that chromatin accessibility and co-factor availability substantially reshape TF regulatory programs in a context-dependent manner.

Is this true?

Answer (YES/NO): YES